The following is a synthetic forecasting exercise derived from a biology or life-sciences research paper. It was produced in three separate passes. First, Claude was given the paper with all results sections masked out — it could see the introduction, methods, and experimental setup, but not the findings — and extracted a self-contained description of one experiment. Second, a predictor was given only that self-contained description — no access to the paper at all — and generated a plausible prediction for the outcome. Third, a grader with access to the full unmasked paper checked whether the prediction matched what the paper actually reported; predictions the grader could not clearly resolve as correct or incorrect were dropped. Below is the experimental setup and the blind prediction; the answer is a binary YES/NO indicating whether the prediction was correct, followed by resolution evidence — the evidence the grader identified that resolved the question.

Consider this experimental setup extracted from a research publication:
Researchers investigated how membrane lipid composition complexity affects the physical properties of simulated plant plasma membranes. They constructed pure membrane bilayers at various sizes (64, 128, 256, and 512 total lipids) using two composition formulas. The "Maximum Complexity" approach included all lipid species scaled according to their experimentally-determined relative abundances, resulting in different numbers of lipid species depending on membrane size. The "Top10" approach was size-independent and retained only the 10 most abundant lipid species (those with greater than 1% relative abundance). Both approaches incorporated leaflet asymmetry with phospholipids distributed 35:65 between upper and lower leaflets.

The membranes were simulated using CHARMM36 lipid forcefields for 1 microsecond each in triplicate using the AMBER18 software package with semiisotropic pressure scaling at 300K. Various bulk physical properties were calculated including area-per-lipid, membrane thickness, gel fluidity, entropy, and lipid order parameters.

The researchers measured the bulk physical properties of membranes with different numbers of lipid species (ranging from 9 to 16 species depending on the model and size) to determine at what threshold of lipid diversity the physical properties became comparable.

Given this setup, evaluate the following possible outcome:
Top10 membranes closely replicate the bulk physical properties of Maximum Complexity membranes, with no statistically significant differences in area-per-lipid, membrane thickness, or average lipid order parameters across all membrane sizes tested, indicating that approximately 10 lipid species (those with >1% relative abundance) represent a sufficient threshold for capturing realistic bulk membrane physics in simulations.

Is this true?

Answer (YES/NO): NO